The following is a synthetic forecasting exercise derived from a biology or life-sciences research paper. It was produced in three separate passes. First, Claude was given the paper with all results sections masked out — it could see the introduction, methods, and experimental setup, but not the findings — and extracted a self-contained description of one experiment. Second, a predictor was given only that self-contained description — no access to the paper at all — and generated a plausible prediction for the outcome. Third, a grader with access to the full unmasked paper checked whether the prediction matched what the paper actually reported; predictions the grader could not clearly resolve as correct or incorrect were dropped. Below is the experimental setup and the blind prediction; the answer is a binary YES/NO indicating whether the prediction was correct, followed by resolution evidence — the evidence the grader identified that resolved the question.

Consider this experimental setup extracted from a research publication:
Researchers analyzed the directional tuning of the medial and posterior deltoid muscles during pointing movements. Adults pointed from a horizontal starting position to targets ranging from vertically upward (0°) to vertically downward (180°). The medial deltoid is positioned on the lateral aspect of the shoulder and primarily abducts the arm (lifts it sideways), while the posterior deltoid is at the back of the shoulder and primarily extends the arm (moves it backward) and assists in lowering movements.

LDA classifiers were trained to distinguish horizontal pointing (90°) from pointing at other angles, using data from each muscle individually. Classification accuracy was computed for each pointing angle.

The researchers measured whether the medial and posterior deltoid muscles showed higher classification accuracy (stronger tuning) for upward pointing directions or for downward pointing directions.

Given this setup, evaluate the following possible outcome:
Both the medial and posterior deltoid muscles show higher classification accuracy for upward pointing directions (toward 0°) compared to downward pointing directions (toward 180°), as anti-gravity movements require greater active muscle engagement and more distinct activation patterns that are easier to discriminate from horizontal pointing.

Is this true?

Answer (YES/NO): NO